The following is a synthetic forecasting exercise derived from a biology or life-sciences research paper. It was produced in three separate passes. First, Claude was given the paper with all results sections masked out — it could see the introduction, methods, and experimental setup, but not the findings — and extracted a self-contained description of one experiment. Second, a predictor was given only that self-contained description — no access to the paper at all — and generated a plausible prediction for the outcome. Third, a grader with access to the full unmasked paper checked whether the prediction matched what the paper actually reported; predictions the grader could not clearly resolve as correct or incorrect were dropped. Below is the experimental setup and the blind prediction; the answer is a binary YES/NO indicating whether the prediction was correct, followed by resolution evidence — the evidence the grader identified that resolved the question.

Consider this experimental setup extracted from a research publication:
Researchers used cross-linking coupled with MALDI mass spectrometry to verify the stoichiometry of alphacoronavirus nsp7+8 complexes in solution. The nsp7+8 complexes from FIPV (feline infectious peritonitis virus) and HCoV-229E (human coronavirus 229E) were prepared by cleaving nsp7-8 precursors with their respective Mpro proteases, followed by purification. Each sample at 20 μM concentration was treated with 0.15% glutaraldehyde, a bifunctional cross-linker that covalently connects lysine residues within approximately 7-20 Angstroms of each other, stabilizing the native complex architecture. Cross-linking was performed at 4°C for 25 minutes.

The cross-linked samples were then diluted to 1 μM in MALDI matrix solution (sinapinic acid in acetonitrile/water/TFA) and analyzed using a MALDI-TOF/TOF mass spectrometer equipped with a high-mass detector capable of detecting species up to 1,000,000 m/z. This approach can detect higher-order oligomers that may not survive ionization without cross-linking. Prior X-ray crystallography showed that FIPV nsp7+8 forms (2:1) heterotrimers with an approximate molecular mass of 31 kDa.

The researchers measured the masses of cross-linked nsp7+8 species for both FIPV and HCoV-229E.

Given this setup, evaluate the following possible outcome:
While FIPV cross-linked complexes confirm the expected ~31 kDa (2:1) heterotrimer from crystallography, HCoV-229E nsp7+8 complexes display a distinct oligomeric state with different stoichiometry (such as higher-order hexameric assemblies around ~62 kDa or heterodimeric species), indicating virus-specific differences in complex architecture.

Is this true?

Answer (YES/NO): NO